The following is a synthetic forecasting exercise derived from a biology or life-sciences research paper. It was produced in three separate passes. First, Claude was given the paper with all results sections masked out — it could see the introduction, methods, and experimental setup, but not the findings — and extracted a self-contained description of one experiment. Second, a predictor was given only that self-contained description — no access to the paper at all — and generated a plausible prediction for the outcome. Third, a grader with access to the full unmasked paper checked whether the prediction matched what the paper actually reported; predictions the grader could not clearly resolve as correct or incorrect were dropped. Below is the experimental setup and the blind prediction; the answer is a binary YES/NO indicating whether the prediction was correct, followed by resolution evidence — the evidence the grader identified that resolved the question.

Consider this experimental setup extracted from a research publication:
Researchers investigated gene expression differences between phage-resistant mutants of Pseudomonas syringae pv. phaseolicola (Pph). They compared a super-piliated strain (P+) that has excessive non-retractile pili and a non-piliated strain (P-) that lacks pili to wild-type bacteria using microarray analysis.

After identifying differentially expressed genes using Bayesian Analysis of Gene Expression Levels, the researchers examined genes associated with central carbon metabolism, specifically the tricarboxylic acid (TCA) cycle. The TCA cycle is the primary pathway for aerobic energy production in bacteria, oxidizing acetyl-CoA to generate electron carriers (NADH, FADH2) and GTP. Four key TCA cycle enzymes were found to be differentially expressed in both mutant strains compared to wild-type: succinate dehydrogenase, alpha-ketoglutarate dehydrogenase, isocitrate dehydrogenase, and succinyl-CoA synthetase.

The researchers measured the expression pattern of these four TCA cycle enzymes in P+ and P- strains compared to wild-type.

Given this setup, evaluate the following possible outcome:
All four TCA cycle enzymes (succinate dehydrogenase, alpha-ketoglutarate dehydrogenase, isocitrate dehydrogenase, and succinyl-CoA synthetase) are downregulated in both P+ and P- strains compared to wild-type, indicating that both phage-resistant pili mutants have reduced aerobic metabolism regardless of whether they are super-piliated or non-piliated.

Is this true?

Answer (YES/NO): NO